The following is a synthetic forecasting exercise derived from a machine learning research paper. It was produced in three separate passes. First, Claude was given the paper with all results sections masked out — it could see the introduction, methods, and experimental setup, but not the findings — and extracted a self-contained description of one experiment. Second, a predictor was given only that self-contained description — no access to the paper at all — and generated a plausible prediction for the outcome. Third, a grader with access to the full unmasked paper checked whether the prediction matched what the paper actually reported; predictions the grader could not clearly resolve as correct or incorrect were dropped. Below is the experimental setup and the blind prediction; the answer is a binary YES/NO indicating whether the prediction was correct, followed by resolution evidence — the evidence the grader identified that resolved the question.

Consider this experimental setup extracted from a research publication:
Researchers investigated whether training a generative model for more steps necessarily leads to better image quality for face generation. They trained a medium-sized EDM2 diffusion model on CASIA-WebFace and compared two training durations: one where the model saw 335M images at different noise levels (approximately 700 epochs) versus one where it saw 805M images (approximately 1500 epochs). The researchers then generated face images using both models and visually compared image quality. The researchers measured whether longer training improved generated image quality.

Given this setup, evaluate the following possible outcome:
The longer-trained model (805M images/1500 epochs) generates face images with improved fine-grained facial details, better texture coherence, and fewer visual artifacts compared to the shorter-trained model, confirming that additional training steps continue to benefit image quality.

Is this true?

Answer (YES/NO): NO